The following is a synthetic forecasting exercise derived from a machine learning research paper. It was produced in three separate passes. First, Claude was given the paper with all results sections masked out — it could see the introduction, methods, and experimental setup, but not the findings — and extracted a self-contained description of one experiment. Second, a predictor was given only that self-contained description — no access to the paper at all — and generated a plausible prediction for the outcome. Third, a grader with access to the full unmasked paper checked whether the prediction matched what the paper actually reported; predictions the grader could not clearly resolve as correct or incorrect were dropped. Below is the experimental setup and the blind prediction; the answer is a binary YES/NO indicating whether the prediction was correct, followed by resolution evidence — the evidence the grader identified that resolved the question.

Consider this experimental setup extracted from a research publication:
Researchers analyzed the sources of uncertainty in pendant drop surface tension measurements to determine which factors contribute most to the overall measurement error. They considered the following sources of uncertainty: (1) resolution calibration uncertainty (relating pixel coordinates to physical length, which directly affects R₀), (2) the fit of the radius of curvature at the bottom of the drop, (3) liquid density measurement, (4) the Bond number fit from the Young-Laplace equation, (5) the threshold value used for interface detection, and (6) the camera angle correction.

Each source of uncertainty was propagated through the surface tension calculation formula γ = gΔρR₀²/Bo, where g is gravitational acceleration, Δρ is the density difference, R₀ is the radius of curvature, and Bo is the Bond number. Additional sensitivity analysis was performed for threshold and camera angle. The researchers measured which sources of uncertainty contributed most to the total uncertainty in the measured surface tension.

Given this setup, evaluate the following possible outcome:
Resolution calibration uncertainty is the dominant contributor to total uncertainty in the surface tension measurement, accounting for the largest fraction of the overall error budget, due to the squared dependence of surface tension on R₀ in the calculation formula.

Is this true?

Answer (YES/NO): YES